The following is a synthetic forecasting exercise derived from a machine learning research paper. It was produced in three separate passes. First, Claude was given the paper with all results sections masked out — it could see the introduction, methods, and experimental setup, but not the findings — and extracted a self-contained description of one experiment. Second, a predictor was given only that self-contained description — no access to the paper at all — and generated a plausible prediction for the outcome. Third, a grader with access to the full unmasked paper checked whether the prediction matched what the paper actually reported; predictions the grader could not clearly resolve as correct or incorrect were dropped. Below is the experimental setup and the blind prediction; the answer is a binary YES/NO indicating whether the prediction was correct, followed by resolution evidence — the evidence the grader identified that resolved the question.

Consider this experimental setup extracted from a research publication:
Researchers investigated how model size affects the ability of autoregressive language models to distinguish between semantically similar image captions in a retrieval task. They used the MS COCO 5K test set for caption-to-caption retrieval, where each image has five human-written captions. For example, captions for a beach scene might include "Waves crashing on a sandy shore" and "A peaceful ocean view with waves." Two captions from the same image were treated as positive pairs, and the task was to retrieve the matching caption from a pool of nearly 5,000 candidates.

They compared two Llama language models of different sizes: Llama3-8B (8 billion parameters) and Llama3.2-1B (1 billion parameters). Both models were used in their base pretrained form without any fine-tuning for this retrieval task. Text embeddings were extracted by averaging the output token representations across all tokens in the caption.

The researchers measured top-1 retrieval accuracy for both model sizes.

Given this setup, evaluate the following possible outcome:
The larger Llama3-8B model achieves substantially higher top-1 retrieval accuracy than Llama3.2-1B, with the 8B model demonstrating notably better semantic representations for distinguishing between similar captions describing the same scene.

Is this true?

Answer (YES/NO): NO